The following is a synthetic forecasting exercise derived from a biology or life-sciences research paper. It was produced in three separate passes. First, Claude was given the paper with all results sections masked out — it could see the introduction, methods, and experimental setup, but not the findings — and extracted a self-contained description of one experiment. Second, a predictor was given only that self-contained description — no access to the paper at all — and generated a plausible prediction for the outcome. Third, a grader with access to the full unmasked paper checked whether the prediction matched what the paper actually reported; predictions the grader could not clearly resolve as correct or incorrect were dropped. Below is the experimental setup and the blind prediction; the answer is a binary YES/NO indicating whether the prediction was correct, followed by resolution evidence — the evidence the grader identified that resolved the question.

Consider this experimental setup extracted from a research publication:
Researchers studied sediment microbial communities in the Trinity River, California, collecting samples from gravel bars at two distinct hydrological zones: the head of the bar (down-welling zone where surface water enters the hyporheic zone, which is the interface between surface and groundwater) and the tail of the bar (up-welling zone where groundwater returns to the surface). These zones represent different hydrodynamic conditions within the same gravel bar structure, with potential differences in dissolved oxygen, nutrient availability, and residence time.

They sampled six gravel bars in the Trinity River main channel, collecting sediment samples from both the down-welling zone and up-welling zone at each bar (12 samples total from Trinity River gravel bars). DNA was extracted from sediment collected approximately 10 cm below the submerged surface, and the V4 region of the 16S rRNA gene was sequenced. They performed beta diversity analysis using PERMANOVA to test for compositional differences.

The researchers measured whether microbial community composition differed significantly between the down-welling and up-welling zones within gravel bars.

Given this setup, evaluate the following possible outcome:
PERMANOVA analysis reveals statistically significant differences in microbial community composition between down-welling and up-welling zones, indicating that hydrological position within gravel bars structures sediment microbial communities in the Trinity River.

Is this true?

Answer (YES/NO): NO